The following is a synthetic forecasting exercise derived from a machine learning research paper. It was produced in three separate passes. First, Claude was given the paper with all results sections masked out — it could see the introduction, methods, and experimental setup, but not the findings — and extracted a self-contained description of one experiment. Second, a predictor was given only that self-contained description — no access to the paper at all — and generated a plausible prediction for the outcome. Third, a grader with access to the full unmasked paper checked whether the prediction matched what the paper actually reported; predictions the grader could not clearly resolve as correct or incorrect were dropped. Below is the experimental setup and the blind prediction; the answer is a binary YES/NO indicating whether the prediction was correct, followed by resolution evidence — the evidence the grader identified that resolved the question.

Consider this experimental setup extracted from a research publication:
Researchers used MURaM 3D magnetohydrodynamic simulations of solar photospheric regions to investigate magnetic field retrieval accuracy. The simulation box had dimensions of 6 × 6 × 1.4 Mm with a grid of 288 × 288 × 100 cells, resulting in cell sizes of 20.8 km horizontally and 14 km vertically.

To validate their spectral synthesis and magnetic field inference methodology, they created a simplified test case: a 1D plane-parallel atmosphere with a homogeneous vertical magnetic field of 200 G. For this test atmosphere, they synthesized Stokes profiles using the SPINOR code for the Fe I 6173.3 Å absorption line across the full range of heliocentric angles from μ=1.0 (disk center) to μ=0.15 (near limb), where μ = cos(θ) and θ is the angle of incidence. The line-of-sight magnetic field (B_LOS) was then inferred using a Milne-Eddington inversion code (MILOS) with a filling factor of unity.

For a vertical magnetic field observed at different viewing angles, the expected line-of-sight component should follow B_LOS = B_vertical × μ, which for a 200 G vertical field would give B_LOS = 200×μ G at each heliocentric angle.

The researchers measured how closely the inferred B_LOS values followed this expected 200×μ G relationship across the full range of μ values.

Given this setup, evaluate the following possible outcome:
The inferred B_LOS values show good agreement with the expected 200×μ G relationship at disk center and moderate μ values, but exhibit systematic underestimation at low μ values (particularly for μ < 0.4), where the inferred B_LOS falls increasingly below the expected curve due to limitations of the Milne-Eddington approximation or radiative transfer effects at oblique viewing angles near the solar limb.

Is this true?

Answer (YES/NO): NO